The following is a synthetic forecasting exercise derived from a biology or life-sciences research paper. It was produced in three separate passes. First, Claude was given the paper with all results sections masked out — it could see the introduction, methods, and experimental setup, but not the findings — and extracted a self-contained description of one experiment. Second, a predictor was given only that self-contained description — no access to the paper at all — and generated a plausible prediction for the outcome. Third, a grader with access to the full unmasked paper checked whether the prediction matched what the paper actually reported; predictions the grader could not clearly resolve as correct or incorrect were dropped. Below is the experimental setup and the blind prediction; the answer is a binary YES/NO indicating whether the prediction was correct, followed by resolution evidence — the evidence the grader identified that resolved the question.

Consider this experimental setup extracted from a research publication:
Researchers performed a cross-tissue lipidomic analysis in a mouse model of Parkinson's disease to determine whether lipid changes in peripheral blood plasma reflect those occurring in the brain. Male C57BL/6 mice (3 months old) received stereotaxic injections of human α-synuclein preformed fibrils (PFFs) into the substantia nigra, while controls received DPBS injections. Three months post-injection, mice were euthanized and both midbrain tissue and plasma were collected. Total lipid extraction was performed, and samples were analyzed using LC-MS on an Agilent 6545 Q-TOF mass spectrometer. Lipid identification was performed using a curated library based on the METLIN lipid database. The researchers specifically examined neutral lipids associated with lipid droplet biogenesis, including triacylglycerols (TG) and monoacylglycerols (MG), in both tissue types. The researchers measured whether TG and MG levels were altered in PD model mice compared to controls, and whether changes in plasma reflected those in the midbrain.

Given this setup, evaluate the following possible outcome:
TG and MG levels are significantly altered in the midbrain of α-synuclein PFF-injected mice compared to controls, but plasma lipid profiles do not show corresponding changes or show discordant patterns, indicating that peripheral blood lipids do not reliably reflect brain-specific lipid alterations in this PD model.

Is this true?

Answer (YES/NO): YES